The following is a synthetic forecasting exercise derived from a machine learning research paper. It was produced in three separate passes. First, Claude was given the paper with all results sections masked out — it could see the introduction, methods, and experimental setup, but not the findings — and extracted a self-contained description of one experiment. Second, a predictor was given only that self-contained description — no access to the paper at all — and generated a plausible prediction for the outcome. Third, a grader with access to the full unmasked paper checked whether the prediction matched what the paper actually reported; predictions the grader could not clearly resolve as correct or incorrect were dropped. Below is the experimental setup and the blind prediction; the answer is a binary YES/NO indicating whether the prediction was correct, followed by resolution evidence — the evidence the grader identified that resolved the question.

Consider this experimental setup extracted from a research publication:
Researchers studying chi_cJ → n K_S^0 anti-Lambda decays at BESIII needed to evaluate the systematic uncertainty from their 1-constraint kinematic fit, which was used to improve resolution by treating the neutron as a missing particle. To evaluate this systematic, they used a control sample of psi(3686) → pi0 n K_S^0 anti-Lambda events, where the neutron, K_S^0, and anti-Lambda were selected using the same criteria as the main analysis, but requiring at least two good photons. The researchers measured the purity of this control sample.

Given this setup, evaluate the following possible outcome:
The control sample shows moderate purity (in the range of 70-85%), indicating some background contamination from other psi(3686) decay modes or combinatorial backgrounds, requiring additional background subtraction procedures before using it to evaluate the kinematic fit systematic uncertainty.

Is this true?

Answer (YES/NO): NO